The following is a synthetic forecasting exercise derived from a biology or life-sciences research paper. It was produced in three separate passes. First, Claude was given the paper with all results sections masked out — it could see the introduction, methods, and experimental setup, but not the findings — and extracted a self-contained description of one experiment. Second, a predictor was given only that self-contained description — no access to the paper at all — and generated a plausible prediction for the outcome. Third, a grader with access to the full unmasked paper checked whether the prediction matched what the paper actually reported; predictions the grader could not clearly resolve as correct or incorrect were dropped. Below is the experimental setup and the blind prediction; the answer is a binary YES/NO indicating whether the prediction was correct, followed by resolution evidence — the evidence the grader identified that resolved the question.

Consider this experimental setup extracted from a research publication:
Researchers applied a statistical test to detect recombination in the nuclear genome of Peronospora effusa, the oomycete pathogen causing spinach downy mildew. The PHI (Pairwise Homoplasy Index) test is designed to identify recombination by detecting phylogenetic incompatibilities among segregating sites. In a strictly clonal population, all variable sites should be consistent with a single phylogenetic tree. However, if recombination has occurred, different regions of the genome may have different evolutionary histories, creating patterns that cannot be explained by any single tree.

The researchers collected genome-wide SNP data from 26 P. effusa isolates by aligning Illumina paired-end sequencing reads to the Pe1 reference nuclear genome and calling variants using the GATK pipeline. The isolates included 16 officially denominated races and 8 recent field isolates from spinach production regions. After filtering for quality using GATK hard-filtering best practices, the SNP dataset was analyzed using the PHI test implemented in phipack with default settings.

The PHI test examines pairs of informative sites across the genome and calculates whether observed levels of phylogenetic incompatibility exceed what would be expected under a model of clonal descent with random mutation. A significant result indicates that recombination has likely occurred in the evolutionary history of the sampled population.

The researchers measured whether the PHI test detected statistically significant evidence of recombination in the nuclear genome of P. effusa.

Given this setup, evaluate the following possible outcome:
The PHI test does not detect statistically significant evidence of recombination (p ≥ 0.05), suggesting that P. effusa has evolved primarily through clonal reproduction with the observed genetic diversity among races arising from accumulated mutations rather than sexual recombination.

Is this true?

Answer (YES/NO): NO